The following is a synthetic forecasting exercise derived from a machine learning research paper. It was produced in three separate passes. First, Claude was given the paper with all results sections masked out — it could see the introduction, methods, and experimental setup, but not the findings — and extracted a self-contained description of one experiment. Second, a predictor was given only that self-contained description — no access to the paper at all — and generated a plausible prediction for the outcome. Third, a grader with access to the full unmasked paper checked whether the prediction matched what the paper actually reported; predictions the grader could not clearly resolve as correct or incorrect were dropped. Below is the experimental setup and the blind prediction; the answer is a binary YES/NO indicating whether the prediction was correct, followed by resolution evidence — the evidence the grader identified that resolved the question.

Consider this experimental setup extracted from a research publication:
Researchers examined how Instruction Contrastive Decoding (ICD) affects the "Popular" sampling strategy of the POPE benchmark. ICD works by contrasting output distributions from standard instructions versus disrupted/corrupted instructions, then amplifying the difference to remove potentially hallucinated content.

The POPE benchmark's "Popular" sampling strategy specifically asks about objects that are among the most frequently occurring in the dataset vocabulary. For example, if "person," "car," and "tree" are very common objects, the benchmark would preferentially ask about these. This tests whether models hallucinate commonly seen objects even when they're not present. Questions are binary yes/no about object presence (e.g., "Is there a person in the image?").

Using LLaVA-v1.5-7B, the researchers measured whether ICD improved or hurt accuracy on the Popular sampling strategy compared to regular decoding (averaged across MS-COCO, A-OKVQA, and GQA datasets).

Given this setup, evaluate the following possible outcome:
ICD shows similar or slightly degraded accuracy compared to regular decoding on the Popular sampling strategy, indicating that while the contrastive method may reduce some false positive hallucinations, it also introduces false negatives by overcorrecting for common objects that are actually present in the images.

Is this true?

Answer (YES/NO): YES